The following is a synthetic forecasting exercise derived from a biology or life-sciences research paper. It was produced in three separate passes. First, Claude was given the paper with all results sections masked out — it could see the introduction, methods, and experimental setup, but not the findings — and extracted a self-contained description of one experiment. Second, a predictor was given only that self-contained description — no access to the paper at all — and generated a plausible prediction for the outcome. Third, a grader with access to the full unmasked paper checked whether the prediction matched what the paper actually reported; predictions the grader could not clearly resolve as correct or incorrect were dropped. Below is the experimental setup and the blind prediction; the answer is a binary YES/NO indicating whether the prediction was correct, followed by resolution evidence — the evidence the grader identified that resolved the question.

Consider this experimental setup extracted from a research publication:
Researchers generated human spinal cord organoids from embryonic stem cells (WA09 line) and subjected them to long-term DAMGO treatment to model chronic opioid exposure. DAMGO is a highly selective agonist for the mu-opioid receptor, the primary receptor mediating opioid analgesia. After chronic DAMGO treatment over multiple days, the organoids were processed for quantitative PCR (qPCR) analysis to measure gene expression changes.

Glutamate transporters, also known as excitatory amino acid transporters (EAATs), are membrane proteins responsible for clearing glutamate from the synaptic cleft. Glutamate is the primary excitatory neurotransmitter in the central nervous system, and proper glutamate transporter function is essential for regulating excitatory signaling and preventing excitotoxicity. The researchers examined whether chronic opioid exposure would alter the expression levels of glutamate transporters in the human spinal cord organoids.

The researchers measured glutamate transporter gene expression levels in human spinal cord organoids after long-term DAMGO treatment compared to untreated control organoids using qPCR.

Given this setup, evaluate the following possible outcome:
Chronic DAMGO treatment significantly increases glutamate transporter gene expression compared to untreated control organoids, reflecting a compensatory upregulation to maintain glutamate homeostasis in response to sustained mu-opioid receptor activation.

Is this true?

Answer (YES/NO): NO